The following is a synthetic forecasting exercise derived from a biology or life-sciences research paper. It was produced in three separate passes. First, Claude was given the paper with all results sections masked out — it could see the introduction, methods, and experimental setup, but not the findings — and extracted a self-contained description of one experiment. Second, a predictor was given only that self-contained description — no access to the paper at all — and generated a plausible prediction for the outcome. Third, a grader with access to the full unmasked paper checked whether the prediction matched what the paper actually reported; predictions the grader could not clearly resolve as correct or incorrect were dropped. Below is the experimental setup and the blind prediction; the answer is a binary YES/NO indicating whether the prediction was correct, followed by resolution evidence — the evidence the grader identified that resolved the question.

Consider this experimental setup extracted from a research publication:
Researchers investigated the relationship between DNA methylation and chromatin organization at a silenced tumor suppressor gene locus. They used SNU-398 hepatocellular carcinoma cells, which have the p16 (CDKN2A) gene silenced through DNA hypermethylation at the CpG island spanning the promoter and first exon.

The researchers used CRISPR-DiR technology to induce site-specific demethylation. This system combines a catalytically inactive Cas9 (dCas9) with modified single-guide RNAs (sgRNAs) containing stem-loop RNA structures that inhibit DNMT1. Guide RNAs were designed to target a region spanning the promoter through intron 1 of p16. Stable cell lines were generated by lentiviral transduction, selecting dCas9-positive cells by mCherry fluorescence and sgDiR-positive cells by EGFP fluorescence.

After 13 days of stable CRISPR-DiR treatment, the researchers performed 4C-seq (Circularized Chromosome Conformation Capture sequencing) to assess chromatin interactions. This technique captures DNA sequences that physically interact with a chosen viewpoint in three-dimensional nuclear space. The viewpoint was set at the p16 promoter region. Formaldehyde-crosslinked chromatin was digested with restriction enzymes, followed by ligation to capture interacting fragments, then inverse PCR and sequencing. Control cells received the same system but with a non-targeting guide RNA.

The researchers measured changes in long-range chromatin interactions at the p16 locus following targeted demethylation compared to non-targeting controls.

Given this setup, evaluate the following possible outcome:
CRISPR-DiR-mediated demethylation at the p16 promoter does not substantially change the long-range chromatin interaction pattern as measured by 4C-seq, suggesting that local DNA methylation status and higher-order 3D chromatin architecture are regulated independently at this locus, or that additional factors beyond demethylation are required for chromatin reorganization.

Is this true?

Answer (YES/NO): NO